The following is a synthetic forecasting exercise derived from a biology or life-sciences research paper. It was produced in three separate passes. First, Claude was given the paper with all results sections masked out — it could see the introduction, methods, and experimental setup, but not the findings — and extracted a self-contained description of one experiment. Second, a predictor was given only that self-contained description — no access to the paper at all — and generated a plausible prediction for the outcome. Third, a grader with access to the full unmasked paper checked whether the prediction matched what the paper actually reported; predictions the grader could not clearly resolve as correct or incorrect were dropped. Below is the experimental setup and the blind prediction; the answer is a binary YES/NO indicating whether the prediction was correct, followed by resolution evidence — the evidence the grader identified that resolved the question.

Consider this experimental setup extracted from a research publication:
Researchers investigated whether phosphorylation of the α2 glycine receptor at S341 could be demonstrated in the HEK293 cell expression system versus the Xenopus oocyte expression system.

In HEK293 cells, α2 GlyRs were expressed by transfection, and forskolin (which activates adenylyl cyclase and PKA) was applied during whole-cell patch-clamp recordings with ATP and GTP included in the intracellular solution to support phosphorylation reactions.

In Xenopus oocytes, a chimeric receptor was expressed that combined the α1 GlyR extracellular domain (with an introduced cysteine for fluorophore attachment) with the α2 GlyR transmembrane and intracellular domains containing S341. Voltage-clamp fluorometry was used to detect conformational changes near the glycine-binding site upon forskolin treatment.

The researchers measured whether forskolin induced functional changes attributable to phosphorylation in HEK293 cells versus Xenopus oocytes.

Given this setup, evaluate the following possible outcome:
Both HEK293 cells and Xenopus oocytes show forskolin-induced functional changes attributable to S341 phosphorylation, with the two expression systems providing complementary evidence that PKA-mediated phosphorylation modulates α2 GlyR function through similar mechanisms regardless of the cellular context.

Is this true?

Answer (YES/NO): NO